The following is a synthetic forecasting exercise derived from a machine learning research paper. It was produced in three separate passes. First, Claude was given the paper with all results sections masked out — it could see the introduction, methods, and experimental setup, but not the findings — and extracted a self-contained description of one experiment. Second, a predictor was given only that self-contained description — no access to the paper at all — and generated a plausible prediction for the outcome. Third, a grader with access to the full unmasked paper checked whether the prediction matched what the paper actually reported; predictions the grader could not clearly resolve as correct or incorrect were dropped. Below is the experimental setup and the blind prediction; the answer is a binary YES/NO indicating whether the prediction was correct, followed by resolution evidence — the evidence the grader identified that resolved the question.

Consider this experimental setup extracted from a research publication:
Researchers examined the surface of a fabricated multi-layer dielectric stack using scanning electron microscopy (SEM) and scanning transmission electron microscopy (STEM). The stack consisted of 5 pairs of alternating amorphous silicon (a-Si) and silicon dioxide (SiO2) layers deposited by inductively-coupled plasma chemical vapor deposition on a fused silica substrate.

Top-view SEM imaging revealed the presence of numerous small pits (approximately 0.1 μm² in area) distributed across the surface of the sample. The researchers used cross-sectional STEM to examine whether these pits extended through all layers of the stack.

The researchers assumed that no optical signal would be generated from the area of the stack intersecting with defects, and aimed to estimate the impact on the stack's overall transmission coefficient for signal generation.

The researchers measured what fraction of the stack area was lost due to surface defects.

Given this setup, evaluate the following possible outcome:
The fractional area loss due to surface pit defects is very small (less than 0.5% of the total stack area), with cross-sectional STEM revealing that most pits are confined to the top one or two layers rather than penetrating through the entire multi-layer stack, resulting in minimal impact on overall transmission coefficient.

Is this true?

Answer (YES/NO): NO